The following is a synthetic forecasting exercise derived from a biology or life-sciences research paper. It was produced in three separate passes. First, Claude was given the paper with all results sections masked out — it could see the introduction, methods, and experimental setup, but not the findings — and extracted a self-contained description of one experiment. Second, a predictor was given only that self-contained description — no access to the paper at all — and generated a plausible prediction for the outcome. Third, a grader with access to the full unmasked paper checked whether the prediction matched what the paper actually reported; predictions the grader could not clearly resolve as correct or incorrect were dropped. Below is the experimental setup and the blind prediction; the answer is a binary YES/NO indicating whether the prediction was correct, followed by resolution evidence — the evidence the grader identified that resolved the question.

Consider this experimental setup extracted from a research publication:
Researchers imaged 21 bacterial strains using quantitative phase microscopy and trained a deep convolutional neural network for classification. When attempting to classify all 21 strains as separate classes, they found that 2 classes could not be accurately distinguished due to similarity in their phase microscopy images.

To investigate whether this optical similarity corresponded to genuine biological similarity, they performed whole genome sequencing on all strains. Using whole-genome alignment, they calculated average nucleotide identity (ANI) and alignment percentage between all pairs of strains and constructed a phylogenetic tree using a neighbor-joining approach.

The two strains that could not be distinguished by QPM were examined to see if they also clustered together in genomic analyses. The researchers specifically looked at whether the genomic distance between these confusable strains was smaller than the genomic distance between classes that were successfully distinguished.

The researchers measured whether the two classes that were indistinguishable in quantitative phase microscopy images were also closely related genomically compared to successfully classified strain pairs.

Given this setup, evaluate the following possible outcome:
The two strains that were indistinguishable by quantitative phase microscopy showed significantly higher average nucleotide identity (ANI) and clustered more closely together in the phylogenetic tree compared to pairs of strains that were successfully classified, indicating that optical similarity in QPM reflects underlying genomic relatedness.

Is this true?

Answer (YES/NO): NO